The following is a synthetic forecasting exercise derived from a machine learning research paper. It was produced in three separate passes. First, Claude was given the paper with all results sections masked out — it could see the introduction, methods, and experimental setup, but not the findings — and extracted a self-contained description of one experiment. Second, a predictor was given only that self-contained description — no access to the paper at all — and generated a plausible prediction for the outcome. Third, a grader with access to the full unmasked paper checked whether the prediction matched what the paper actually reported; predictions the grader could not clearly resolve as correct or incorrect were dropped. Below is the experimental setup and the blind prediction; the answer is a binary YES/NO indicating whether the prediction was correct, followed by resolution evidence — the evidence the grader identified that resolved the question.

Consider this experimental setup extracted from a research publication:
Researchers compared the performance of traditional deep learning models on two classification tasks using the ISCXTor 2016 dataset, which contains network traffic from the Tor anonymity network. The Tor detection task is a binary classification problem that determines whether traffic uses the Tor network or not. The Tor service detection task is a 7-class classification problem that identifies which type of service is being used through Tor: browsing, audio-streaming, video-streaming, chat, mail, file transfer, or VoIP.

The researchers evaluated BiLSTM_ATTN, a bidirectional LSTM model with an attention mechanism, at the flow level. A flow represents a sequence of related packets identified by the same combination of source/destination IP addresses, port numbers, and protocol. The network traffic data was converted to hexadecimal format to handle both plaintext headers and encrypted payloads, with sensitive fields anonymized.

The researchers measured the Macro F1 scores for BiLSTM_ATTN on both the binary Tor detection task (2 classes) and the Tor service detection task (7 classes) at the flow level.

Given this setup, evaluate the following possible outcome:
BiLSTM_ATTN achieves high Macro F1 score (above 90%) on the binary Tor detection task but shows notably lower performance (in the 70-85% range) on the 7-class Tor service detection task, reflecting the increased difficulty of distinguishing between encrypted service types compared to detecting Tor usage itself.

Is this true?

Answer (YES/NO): NO